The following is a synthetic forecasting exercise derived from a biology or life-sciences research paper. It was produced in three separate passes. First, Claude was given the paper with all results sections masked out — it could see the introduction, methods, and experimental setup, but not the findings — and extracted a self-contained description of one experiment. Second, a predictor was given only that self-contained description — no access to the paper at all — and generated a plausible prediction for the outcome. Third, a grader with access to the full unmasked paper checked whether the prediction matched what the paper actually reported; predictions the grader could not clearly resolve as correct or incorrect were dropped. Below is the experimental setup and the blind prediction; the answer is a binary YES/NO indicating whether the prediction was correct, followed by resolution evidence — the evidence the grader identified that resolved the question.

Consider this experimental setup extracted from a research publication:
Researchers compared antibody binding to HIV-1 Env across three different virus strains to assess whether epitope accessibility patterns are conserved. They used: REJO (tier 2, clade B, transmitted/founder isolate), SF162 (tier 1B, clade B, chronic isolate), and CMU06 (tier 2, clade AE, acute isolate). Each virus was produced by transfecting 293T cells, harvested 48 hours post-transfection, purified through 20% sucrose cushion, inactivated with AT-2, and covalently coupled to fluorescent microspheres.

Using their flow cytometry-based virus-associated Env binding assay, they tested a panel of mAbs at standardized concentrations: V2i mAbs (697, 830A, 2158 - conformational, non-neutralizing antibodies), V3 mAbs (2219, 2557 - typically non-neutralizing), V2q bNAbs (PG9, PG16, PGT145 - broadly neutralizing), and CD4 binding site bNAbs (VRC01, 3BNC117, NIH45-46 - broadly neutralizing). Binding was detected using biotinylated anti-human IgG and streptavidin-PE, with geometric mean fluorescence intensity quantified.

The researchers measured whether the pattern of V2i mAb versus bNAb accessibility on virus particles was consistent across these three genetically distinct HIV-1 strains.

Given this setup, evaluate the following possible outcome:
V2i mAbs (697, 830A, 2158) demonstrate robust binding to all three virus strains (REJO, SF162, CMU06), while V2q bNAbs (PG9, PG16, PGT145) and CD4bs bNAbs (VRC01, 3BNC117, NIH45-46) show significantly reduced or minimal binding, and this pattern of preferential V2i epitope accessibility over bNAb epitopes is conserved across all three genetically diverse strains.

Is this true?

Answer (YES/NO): NO